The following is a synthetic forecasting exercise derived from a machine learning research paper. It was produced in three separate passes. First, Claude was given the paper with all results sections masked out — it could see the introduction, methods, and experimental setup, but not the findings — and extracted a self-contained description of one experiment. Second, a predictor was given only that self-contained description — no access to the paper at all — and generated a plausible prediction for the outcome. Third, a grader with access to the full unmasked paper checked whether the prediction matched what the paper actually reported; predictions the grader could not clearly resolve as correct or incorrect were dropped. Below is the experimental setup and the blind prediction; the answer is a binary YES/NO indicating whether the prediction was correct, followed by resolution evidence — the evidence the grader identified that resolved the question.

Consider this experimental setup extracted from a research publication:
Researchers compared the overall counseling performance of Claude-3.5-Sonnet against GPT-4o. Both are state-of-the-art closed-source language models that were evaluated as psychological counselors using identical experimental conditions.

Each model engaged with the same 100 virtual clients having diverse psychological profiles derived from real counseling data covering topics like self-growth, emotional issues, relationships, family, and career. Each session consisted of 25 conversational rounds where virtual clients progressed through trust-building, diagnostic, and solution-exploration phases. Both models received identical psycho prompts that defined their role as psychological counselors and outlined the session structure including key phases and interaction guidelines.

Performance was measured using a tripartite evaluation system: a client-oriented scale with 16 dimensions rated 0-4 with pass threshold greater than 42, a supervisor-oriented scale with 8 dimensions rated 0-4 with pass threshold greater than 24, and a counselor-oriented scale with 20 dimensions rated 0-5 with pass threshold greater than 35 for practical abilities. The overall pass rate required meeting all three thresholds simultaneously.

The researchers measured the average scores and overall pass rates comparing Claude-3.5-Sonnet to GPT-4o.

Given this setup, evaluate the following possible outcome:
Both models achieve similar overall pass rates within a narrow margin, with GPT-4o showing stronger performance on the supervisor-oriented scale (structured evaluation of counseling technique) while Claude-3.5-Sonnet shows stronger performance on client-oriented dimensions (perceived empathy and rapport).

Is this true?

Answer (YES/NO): NO